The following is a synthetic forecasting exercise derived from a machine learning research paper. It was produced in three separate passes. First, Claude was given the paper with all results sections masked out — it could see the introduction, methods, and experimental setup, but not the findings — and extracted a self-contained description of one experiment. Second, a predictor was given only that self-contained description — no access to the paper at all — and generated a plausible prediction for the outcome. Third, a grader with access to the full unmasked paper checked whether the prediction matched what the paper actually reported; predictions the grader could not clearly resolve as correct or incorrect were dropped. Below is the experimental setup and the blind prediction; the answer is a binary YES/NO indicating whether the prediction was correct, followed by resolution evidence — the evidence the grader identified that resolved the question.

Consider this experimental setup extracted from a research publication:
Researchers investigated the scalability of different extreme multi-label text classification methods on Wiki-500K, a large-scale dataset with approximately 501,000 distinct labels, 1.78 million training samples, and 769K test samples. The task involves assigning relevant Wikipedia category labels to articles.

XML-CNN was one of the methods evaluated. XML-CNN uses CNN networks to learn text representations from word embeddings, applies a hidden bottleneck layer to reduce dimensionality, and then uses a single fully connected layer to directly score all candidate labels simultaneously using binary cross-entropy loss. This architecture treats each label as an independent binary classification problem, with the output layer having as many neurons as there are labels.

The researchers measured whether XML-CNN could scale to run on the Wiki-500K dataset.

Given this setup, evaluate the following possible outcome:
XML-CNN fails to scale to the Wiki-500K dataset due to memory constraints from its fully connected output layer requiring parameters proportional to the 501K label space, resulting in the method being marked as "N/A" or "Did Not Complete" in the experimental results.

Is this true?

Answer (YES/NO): YES